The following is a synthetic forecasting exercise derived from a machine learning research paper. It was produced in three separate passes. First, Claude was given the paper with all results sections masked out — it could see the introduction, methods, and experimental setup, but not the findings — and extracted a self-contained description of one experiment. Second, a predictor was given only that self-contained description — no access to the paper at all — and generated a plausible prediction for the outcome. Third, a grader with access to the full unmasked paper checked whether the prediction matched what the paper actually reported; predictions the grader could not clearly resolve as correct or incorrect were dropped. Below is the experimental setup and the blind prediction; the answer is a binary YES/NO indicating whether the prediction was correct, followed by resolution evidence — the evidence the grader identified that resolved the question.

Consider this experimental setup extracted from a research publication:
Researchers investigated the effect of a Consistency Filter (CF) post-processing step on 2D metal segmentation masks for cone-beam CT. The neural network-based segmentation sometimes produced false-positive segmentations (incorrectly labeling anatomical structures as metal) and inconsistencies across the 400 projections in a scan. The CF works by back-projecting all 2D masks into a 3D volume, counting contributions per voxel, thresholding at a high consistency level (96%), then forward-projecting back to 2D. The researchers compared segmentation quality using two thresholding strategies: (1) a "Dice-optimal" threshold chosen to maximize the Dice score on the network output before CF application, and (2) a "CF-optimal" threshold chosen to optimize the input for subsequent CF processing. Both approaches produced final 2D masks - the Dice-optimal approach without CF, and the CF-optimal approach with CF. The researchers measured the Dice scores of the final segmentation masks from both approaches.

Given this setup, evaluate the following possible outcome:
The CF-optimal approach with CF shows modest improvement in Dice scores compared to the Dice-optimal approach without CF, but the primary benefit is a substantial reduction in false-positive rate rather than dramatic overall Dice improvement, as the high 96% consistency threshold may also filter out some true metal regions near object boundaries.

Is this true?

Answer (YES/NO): NO